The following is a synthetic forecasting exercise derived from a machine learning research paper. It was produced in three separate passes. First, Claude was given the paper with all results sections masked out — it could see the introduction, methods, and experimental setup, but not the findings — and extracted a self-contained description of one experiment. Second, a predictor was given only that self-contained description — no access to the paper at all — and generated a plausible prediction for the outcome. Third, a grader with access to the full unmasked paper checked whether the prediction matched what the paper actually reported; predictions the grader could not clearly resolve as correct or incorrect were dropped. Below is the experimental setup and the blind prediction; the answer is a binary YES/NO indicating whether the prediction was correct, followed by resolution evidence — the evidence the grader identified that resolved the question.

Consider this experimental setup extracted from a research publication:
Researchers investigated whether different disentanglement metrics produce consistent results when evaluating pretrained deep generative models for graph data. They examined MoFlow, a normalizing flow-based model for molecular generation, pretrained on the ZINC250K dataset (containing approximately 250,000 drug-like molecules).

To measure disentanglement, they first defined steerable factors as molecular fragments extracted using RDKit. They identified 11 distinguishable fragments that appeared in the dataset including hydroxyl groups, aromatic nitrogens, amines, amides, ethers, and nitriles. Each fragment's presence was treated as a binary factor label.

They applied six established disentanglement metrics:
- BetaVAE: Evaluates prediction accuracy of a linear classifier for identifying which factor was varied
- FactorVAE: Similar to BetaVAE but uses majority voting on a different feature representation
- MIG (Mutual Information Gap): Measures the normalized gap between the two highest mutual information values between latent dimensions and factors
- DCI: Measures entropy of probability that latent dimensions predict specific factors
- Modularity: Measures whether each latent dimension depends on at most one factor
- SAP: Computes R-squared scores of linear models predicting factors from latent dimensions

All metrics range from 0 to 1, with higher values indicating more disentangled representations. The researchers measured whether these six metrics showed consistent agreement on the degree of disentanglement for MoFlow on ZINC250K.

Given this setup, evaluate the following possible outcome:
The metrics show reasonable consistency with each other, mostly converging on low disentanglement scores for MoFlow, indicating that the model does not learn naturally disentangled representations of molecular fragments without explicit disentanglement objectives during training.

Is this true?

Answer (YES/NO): NO